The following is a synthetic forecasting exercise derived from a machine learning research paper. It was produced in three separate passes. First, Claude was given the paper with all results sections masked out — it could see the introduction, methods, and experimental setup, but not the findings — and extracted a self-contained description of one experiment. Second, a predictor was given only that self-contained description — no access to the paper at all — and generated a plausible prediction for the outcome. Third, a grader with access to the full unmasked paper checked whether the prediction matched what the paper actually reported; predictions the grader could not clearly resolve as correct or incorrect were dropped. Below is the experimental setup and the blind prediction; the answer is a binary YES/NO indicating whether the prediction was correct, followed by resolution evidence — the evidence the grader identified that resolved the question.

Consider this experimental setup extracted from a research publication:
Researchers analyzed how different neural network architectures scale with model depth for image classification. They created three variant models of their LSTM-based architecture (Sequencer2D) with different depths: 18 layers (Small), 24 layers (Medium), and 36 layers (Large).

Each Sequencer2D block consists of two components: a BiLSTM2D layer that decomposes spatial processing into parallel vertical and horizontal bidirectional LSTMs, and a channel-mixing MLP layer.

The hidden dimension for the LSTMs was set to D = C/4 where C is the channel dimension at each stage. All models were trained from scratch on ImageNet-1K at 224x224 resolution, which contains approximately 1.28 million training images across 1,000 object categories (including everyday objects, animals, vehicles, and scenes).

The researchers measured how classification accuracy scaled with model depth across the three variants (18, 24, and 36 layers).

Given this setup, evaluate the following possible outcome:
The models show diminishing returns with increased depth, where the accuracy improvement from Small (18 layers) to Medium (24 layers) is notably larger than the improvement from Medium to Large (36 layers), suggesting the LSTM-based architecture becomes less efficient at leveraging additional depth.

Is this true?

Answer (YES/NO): NO